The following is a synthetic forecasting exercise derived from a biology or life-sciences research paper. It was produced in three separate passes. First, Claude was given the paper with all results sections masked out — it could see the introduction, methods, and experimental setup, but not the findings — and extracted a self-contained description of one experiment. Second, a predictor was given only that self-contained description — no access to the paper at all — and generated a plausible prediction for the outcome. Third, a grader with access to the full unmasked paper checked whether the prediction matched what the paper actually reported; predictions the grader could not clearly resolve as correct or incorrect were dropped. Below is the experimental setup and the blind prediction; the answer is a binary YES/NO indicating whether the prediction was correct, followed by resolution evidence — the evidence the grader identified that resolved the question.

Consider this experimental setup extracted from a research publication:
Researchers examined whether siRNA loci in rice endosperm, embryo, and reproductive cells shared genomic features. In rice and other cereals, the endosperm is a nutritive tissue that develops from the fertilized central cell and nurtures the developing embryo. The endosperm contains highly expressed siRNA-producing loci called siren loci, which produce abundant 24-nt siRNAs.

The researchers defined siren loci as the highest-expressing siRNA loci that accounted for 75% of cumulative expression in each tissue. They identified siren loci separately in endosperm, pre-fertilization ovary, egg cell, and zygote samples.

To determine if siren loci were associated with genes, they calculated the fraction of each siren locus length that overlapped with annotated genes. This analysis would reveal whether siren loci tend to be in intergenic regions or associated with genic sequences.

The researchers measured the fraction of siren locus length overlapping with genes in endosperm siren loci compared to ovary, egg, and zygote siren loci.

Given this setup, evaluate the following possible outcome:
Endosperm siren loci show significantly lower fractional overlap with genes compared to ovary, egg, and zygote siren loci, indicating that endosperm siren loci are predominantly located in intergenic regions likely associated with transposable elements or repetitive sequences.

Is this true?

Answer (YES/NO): NO